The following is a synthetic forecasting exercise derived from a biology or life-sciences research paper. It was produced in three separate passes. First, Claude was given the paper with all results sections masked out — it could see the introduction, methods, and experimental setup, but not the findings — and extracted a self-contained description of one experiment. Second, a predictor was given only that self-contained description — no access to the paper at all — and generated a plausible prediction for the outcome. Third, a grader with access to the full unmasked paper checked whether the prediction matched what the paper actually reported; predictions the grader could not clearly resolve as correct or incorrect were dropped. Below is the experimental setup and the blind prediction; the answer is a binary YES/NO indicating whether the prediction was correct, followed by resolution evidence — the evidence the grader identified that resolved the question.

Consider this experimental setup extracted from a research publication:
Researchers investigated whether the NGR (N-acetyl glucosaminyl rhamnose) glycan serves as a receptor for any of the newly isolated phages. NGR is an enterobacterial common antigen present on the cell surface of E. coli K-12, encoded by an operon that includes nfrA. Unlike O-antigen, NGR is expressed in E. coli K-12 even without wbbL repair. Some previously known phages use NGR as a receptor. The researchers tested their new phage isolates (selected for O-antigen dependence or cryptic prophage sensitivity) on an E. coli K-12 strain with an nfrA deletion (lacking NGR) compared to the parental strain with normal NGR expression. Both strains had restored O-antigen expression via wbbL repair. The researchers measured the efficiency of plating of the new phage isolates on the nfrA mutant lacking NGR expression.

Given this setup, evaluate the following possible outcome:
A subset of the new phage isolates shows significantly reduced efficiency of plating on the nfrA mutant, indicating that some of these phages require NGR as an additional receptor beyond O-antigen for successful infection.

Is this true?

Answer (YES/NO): NO